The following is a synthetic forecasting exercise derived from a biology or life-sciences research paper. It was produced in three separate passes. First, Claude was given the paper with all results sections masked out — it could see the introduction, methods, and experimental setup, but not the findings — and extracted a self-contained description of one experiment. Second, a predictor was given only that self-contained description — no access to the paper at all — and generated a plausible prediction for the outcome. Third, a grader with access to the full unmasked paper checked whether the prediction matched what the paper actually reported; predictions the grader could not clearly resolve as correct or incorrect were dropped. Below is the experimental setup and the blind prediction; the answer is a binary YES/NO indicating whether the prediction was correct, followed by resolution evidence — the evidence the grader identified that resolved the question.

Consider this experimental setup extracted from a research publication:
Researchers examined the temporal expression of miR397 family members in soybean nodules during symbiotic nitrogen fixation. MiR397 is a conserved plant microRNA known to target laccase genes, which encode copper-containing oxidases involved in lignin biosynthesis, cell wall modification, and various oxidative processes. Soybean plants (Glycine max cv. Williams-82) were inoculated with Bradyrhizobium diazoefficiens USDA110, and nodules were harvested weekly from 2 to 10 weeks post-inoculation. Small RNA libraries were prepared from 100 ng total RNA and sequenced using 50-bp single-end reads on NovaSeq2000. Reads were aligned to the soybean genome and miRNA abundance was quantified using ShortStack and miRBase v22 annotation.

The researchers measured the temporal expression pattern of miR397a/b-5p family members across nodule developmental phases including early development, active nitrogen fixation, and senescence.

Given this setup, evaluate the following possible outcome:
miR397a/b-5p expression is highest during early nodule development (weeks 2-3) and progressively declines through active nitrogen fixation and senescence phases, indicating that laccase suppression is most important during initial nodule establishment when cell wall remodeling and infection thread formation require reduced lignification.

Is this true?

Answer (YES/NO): NO